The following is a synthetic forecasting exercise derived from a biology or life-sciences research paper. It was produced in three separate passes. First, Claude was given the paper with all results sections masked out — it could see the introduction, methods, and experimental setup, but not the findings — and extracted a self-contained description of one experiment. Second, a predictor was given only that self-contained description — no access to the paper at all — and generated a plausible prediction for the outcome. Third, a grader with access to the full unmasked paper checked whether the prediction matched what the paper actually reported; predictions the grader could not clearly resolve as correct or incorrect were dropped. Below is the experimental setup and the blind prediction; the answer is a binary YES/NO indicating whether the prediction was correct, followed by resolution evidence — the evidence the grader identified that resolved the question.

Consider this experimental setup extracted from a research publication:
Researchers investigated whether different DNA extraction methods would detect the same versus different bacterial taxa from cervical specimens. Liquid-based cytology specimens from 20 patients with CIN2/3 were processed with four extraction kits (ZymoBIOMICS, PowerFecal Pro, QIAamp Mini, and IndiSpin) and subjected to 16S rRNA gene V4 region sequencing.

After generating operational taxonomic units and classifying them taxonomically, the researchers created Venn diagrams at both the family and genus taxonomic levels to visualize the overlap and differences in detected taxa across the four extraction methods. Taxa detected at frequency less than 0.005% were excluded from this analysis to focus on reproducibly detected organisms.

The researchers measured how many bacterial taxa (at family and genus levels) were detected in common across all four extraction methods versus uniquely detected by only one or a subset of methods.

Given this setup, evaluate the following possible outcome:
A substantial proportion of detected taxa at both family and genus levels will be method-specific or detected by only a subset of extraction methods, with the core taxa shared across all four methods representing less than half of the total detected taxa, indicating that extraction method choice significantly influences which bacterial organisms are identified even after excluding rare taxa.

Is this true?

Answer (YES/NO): NO